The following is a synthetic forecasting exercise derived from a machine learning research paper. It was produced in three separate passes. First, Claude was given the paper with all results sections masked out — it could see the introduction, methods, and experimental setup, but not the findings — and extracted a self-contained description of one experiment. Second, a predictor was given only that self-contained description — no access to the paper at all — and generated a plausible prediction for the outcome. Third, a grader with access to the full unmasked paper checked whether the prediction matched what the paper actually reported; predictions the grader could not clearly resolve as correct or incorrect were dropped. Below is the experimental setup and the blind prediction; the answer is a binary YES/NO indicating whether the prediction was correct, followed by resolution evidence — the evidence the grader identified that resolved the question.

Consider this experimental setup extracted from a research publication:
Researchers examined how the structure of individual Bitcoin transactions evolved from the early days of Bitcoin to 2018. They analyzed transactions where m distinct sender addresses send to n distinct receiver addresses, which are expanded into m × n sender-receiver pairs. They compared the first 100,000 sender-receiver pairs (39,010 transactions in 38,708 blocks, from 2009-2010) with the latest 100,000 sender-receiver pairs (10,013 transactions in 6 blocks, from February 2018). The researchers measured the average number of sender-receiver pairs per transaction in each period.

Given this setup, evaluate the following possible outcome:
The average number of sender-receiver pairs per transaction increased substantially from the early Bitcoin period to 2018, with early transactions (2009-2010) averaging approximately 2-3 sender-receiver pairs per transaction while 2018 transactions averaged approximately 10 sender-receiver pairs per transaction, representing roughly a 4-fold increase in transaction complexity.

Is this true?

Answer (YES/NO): YES